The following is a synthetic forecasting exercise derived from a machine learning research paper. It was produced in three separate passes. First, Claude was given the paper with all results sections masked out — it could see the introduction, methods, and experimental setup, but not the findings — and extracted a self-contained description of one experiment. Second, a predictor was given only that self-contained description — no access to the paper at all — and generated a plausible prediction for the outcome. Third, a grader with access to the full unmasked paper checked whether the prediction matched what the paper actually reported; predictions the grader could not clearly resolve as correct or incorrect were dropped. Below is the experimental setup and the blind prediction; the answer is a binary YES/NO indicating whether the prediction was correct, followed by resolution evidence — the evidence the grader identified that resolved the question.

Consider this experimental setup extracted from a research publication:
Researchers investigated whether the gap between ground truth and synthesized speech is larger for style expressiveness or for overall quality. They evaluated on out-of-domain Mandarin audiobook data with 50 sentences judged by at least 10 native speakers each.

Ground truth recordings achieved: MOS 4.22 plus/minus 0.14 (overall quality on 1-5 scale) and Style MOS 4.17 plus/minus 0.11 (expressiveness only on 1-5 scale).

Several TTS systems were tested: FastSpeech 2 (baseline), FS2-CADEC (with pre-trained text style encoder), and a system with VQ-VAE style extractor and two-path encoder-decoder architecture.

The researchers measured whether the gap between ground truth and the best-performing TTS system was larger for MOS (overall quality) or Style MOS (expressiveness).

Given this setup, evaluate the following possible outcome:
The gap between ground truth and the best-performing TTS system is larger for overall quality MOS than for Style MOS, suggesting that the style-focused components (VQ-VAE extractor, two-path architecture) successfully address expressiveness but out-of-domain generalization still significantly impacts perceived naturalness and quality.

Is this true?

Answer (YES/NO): YES